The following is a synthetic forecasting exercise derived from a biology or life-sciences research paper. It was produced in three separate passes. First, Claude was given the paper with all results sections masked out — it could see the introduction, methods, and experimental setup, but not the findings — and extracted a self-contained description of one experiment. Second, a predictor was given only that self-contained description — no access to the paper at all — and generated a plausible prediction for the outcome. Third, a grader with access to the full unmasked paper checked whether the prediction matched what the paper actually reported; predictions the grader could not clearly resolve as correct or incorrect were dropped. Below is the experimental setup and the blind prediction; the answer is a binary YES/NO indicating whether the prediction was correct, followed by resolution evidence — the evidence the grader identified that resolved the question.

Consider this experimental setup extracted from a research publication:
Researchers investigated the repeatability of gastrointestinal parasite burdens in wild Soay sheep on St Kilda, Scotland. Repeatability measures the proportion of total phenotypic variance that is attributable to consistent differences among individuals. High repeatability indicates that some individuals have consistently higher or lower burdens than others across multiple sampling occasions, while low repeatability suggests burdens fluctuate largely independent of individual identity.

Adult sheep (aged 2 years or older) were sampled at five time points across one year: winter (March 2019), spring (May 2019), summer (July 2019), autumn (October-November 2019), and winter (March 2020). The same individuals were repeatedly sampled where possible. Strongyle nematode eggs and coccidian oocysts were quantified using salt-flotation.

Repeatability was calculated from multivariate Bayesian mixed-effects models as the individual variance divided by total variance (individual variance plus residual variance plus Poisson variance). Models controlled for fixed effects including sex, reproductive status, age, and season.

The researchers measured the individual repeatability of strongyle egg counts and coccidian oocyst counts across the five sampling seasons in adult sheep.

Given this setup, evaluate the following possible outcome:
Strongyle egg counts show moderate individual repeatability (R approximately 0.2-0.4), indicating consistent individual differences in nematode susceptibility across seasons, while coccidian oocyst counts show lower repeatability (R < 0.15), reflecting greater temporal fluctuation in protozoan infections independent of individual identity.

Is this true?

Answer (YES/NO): NO